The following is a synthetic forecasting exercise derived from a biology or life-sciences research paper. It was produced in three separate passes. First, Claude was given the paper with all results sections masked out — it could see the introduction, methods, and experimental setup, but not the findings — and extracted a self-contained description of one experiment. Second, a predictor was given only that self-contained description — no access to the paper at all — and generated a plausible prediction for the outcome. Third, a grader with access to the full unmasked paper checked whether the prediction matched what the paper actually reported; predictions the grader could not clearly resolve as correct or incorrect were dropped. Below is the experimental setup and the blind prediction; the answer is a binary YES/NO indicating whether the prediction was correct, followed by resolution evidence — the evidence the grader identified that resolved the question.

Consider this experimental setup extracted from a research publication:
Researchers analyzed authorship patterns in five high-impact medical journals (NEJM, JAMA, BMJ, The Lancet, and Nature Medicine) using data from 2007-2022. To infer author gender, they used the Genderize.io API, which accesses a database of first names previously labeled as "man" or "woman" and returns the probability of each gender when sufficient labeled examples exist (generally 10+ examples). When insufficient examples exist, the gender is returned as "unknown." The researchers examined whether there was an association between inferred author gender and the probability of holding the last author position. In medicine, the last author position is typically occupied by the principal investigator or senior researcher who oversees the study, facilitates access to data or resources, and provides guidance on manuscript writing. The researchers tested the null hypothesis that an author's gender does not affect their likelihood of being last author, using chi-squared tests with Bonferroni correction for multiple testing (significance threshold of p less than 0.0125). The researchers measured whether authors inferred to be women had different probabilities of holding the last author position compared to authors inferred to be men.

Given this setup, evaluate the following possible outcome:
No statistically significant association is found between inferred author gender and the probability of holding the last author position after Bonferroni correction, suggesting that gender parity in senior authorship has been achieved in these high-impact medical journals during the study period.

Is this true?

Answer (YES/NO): NO